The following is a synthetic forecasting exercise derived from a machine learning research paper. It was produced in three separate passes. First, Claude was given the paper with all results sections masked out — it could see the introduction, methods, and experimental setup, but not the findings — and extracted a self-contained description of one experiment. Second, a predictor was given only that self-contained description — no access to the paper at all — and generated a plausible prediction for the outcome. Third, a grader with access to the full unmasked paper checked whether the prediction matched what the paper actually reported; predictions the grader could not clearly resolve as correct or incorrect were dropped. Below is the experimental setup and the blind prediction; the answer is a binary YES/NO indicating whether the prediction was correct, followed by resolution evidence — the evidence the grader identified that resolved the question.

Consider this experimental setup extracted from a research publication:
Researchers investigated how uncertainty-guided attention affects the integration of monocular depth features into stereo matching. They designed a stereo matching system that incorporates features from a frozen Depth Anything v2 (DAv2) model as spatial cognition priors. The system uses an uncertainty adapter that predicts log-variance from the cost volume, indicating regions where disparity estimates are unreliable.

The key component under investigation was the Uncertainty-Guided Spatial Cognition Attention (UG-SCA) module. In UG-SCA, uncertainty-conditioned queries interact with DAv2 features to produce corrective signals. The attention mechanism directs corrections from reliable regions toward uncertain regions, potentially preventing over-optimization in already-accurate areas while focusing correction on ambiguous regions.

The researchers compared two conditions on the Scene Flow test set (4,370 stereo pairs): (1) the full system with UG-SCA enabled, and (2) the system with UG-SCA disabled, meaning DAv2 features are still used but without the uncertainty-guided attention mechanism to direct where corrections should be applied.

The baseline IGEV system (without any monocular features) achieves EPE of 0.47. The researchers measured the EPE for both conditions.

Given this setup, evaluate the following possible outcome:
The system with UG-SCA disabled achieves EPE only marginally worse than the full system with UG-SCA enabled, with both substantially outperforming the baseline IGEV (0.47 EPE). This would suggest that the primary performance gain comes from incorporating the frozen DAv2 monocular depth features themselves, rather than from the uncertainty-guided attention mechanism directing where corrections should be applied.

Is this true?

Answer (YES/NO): NO